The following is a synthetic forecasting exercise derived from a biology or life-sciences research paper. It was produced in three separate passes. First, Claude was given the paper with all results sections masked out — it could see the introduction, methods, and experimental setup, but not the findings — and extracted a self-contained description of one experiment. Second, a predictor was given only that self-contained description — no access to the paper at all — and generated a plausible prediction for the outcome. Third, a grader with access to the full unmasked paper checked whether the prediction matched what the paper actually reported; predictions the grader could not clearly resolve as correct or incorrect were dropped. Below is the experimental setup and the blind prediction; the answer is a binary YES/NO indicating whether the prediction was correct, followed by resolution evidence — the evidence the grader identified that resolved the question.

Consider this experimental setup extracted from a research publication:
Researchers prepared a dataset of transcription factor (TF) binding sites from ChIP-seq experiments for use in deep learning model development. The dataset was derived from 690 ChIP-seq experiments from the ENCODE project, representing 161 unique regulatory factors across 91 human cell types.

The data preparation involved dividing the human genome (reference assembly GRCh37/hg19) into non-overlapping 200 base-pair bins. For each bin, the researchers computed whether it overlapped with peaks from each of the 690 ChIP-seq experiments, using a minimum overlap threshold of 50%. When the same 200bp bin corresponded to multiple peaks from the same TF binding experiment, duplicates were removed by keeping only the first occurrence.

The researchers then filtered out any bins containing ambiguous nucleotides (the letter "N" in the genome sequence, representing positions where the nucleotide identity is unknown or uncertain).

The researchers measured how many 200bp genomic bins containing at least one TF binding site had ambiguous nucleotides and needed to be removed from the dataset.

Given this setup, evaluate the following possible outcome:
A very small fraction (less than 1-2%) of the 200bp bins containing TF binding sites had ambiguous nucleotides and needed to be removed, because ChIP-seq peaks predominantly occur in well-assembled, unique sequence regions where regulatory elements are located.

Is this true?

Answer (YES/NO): YES